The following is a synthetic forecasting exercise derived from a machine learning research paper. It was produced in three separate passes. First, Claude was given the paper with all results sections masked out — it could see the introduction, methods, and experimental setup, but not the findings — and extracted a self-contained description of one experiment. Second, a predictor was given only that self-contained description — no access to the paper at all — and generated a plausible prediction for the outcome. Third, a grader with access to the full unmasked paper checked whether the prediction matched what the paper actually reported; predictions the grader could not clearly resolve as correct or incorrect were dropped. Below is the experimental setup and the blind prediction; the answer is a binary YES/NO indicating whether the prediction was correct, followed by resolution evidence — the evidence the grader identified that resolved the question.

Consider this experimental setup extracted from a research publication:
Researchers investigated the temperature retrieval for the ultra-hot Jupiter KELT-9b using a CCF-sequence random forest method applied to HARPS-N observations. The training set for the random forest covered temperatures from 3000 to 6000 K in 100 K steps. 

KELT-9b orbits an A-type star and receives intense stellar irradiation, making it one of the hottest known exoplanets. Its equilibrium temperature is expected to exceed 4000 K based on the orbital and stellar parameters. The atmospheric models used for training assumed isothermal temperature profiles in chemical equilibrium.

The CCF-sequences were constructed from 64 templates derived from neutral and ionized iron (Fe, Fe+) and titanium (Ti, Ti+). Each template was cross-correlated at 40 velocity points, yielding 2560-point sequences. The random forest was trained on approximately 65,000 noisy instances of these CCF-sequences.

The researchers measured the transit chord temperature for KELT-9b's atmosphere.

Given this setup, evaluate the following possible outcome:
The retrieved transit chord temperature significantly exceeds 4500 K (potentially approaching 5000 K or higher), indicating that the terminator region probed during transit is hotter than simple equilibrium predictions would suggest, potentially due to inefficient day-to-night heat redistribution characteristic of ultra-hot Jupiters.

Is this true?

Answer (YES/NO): NO